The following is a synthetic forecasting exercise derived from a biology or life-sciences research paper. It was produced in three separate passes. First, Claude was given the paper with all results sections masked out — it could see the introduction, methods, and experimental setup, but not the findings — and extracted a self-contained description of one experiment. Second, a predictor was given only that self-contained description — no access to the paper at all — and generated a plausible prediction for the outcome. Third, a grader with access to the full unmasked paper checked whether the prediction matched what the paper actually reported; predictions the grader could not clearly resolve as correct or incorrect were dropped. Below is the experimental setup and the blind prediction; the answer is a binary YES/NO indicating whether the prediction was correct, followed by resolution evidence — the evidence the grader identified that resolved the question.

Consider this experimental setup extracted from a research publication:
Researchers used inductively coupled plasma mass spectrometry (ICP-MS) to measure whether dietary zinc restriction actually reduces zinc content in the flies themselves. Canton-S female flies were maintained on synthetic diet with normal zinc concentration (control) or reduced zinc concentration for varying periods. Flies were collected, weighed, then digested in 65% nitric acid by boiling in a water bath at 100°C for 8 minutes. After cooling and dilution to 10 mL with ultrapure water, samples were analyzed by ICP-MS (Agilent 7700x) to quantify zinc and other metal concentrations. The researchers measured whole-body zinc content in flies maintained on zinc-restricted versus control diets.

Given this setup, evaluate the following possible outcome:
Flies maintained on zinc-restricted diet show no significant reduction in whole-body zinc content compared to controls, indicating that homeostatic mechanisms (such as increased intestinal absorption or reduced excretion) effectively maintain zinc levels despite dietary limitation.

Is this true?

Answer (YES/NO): NO